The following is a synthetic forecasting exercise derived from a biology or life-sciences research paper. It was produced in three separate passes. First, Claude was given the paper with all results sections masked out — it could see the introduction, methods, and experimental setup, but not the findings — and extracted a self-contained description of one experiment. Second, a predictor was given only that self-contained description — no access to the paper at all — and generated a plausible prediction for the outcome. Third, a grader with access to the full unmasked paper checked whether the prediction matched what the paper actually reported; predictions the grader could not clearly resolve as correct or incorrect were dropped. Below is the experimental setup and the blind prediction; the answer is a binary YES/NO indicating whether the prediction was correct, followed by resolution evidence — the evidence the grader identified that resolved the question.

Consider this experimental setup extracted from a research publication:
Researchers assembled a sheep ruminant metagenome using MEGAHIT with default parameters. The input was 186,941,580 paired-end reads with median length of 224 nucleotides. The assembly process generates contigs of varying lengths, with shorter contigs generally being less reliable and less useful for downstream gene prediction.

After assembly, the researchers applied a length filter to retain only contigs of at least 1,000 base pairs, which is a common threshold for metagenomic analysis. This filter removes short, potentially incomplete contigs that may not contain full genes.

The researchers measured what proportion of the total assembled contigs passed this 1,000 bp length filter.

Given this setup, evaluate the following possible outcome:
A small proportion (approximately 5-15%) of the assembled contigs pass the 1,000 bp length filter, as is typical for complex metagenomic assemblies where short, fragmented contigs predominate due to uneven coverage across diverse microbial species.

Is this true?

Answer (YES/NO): NO